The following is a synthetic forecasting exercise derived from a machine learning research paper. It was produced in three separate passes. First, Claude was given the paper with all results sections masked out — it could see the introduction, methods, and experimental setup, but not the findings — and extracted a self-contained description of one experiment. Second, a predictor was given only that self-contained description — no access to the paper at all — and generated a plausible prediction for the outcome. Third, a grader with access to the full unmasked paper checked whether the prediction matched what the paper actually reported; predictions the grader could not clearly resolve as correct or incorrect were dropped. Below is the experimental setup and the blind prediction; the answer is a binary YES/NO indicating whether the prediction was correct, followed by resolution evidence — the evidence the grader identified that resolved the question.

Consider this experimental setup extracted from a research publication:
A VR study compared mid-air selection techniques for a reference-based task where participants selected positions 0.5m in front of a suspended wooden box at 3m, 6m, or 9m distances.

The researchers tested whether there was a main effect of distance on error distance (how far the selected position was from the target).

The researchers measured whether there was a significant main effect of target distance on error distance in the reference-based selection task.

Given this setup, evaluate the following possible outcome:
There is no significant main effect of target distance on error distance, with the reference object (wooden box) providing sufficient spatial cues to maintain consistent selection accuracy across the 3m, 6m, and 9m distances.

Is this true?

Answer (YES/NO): YES